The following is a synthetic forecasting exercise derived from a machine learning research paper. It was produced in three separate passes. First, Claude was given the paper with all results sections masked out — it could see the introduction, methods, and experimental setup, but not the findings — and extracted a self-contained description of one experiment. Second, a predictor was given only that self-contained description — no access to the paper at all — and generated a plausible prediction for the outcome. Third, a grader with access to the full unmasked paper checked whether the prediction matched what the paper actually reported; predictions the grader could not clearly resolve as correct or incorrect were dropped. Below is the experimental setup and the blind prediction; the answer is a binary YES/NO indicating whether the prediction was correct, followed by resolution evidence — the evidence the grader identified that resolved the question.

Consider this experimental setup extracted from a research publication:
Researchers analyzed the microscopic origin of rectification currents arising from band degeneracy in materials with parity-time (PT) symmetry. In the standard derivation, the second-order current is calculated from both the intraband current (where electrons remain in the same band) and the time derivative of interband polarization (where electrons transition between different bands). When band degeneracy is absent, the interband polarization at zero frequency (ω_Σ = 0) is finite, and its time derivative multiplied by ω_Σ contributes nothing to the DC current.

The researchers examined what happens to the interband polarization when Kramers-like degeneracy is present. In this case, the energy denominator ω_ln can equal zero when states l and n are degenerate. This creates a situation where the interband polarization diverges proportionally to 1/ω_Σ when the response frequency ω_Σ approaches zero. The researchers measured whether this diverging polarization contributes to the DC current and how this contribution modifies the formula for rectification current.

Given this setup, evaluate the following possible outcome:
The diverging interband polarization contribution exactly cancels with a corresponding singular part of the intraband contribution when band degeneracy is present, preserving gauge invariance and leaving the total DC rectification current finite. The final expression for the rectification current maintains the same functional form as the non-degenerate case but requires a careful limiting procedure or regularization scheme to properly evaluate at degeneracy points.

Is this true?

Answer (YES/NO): NO